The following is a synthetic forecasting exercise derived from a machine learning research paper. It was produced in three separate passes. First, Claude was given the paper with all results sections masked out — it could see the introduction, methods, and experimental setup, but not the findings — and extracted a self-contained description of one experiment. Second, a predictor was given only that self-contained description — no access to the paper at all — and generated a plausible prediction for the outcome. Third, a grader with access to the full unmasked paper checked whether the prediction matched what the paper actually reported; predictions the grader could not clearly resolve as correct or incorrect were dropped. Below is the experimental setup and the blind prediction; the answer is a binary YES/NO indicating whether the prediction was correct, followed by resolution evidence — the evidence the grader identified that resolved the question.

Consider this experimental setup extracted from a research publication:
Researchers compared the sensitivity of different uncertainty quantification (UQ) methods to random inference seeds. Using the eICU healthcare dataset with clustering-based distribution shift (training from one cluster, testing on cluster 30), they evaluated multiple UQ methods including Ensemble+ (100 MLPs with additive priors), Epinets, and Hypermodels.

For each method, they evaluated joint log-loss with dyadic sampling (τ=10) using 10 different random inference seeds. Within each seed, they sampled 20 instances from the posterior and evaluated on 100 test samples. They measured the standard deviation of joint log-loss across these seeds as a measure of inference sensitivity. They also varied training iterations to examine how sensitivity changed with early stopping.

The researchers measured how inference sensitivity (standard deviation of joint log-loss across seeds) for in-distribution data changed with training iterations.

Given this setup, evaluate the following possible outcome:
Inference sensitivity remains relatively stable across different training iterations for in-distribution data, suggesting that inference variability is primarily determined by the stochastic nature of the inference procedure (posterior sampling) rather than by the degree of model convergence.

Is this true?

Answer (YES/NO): NO